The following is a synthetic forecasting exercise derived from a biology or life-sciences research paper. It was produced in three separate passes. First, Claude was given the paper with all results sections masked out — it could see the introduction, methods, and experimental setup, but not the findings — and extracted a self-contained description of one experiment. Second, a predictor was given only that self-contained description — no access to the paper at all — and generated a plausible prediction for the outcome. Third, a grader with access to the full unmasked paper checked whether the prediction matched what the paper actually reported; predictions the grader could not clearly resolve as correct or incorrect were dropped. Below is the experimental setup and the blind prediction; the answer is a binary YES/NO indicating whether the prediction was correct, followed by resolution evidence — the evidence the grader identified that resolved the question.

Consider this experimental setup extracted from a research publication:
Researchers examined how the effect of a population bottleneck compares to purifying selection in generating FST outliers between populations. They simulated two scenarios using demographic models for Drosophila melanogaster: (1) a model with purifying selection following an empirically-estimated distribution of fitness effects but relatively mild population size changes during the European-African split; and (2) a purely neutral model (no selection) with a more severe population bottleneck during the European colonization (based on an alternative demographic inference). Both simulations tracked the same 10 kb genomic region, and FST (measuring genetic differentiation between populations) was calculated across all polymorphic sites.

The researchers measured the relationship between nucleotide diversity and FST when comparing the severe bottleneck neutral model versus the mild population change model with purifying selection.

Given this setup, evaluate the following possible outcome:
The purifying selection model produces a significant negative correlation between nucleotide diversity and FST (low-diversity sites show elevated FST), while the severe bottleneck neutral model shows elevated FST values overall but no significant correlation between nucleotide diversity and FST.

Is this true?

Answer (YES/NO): NO